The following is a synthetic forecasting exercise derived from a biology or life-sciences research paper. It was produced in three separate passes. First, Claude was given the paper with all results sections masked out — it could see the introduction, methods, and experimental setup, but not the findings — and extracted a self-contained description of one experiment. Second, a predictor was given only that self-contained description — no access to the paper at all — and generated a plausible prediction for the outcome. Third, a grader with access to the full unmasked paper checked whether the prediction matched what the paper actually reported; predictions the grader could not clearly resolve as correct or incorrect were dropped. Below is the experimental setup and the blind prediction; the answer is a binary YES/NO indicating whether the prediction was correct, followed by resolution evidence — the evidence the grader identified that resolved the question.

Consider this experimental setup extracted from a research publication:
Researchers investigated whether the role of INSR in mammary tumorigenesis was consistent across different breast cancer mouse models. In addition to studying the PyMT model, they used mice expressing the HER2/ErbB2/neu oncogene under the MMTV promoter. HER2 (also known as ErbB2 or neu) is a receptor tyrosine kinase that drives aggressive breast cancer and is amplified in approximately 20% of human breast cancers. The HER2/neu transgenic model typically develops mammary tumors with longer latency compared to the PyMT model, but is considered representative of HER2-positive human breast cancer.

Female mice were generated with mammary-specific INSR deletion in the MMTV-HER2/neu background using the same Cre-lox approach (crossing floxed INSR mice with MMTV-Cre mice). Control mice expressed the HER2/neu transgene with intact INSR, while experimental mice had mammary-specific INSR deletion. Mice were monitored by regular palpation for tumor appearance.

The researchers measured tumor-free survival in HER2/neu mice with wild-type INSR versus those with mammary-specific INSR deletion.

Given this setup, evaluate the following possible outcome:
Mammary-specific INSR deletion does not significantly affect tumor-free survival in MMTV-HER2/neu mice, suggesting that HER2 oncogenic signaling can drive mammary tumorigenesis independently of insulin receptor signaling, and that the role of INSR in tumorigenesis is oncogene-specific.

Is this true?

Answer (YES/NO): NO